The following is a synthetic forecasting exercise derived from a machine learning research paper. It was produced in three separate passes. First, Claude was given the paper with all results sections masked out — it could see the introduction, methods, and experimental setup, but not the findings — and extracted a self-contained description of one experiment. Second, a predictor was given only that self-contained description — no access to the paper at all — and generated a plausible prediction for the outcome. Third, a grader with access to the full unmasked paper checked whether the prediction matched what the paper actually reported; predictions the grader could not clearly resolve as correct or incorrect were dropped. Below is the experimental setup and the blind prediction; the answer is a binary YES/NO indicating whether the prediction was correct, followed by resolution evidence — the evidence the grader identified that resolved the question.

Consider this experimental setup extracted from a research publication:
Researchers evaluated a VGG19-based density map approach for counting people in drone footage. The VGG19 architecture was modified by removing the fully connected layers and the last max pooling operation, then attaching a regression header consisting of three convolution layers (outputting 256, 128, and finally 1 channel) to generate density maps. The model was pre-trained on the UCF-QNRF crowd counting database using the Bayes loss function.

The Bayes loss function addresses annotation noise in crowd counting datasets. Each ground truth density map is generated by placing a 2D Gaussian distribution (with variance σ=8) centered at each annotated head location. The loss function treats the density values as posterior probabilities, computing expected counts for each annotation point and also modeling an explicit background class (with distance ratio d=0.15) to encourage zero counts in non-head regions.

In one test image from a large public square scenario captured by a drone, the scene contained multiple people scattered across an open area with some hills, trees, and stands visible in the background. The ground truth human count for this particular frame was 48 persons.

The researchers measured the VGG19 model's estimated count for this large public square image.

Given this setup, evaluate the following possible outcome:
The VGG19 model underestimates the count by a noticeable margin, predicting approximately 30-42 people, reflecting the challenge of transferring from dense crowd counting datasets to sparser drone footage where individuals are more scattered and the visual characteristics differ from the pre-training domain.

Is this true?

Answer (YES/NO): NO